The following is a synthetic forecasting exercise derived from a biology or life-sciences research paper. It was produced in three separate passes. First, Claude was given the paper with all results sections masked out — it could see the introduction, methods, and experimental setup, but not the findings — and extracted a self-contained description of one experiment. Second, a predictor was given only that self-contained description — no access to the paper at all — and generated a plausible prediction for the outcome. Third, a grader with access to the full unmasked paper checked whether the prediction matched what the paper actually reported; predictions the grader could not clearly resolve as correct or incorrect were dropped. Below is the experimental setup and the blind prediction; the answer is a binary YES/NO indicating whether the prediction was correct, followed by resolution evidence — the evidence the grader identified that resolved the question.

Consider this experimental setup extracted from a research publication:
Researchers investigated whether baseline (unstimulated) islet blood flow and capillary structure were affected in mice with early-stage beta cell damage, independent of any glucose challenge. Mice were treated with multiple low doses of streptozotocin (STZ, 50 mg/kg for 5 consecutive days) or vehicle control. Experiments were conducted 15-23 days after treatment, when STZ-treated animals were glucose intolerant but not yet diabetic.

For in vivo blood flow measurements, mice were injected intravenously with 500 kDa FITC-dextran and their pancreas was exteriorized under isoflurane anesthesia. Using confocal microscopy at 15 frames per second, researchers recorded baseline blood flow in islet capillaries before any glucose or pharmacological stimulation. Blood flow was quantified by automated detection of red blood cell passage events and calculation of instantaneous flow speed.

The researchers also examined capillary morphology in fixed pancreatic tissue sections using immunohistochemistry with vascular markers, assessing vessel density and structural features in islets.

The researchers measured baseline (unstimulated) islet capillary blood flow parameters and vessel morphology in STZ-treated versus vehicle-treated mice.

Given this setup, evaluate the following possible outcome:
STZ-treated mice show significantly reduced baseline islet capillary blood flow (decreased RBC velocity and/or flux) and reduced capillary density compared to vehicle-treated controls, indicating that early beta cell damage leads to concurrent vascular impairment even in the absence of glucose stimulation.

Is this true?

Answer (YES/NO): NO